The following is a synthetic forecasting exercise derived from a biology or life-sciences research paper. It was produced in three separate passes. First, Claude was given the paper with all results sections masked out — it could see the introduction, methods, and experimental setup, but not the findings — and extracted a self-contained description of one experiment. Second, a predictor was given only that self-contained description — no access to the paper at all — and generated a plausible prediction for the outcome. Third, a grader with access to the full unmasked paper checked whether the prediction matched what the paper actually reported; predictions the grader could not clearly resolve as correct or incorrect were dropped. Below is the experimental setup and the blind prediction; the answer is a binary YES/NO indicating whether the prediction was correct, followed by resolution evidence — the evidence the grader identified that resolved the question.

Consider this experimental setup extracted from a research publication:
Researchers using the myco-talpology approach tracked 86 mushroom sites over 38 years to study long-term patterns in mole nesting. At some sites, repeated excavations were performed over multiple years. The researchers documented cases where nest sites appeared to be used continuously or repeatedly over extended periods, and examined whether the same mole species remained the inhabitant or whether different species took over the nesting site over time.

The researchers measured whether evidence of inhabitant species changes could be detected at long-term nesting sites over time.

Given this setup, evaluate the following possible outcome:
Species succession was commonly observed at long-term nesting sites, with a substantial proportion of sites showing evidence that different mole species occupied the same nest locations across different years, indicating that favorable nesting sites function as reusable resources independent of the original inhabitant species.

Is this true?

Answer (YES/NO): NO